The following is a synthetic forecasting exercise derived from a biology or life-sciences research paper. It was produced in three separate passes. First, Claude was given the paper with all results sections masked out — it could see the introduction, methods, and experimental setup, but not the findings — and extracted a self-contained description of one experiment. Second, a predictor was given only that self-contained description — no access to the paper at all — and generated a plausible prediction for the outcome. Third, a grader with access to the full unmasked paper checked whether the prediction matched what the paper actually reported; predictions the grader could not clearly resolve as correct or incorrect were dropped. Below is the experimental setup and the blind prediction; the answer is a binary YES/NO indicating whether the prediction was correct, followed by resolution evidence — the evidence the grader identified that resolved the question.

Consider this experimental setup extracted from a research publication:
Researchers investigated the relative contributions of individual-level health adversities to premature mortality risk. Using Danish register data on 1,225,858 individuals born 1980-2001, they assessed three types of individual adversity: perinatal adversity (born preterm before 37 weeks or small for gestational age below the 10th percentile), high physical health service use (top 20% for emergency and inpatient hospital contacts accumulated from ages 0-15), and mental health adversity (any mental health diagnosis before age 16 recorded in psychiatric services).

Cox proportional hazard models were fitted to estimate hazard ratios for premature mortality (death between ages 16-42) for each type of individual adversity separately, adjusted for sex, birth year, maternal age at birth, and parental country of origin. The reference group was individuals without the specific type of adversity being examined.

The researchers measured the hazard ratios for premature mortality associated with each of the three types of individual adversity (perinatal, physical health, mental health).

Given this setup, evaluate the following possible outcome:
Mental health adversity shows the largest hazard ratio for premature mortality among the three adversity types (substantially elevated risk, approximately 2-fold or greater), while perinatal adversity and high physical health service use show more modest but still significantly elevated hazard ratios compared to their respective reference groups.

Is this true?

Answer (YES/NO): YES